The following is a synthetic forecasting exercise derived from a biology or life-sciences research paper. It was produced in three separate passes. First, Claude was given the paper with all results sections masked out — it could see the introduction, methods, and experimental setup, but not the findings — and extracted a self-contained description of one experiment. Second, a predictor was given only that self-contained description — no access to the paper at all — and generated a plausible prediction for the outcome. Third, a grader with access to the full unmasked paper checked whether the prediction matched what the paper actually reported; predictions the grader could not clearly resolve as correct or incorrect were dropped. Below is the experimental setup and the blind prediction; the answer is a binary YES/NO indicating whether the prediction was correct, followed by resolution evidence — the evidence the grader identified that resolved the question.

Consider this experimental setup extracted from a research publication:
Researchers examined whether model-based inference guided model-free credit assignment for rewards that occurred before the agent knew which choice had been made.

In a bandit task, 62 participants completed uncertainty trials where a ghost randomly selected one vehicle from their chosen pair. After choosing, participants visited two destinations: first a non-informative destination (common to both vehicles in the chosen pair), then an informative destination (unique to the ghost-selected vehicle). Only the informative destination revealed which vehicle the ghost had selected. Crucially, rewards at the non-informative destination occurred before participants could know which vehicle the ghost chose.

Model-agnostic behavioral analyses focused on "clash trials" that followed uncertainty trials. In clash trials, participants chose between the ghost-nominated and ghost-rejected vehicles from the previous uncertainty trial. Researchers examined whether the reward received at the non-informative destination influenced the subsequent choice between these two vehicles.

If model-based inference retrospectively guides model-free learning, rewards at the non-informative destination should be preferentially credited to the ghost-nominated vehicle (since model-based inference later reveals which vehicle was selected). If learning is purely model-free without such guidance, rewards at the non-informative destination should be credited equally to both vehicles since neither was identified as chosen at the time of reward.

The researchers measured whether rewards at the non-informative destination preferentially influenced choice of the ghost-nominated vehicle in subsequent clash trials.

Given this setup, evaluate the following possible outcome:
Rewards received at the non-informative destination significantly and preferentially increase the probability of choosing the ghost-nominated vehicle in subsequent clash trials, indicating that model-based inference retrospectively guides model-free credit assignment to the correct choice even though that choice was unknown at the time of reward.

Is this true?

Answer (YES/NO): NO